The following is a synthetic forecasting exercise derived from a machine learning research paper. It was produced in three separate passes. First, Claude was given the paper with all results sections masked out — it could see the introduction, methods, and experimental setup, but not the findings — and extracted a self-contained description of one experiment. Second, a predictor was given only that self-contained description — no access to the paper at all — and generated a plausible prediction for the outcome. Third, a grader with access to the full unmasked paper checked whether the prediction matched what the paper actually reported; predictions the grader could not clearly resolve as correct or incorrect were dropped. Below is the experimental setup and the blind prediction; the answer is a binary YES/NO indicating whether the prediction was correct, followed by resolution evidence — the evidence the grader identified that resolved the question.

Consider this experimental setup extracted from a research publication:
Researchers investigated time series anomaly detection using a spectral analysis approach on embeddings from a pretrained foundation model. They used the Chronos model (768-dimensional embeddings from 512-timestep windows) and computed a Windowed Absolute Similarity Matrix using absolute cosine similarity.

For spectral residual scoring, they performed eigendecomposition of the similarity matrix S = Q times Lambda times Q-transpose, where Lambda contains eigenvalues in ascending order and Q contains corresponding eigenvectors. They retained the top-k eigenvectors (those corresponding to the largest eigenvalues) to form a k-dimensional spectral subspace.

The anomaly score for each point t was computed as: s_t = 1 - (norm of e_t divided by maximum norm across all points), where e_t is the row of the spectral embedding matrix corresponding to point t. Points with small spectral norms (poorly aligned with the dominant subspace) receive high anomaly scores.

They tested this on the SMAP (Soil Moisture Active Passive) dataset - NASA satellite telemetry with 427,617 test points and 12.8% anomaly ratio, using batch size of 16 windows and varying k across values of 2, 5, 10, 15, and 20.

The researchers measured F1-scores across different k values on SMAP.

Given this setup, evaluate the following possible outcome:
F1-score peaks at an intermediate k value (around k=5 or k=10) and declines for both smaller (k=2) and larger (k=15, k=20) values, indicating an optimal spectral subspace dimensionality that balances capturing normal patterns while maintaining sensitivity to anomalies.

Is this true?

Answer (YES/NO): YES